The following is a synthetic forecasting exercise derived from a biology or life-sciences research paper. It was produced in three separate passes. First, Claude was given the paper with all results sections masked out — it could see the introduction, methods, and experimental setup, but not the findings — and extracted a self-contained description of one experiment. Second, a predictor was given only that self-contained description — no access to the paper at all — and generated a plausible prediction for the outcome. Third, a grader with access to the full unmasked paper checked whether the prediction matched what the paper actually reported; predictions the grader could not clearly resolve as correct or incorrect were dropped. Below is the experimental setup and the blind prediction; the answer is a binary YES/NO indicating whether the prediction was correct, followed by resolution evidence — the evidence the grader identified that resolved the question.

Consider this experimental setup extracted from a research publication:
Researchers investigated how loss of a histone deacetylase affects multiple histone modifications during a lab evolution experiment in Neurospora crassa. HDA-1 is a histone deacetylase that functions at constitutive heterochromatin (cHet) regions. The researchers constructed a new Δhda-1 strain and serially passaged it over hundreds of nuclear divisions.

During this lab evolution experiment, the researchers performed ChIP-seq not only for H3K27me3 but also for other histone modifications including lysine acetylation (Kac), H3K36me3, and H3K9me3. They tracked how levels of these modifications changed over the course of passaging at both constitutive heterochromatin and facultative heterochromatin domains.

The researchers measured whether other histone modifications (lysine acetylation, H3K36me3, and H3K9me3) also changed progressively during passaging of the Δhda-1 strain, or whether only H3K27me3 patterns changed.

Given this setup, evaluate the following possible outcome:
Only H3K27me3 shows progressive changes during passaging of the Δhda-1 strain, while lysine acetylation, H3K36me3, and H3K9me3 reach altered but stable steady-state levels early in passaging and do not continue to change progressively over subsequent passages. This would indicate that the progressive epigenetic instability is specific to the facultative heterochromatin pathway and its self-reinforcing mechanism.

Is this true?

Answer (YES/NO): NO